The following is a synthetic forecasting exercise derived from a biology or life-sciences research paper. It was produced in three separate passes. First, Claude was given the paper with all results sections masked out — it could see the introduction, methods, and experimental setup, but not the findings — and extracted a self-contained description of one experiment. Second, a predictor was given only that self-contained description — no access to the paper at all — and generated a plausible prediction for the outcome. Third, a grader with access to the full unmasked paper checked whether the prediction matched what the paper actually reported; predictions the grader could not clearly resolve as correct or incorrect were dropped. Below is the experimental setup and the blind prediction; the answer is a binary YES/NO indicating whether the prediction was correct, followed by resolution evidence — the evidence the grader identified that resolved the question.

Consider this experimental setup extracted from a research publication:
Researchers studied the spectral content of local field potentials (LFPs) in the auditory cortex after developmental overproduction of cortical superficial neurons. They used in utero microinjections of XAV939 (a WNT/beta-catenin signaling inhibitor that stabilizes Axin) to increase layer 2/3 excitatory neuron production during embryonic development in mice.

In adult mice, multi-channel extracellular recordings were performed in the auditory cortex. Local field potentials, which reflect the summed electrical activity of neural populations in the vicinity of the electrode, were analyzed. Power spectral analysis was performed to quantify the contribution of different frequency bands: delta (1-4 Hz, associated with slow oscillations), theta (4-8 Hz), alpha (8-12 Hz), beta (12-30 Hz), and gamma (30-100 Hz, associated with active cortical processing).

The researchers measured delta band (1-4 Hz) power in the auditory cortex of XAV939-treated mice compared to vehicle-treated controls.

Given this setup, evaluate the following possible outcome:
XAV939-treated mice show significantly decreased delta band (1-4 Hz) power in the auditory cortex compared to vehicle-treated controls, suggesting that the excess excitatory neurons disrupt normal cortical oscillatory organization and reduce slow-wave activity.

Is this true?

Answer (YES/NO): NO